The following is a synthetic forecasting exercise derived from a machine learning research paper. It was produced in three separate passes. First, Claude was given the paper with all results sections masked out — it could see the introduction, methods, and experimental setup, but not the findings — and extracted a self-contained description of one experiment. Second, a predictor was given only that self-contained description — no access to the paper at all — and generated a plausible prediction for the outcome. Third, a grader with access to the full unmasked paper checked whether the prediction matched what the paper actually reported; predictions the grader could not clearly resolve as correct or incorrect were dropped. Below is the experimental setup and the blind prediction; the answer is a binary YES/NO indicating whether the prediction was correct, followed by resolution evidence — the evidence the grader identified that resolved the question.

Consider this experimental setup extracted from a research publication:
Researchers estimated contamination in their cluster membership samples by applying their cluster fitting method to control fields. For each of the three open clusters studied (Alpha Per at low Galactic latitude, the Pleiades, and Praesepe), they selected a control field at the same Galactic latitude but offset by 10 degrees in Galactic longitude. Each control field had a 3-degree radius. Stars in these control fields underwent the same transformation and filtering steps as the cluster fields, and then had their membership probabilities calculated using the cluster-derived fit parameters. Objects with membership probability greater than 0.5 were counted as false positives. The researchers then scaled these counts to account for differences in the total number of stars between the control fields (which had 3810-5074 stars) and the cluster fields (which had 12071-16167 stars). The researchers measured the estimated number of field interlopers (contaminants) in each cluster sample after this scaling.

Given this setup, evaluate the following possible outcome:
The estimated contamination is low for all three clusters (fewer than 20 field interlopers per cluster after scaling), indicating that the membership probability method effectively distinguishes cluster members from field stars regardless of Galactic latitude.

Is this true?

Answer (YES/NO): NO